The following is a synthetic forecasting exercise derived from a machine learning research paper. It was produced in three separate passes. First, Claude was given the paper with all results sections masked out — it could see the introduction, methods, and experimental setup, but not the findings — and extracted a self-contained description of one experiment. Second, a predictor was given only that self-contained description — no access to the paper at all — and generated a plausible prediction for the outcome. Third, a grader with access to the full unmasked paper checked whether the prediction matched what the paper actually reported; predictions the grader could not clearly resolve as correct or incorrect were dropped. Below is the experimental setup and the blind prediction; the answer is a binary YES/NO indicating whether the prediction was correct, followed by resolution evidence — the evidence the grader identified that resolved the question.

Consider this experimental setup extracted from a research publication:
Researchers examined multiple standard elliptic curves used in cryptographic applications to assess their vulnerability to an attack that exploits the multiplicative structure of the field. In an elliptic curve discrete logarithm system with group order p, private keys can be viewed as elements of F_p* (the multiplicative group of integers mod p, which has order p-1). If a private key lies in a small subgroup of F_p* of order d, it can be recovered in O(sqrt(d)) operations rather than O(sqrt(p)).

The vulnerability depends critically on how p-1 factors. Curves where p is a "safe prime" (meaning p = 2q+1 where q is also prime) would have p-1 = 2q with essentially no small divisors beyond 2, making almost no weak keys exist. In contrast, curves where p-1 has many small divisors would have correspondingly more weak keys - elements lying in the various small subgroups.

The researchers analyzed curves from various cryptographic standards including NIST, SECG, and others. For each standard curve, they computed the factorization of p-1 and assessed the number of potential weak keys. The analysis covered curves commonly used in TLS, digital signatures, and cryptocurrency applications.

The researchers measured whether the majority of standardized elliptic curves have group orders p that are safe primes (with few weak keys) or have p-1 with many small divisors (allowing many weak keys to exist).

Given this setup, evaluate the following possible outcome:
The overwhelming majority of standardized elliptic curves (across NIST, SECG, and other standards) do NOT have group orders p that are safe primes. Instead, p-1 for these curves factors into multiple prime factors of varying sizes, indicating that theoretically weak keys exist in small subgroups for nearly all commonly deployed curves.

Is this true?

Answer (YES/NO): YES